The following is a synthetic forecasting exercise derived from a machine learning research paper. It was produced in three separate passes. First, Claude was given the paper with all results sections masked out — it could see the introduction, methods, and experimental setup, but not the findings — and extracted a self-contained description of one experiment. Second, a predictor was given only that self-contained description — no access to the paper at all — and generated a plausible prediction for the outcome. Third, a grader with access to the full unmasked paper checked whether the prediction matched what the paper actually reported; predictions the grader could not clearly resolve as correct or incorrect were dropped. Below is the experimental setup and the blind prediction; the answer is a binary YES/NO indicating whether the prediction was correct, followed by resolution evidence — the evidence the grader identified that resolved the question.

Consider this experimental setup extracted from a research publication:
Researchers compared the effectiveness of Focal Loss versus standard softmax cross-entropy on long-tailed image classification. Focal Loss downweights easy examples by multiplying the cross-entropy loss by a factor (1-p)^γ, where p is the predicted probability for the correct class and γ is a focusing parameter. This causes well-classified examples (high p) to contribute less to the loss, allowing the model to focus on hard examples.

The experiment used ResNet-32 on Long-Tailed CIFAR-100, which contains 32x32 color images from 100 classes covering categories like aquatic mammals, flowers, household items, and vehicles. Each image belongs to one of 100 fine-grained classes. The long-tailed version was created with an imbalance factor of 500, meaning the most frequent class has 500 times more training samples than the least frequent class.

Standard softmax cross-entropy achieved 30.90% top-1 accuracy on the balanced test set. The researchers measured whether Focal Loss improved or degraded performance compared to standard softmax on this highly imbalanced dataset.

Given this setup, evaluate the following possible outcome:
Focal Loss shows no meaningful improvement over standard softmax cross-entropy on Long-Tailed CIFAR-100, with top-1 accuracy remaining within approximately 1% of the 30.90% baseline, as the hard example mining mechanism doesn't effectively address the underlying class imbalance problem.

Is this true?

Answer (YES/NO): YES